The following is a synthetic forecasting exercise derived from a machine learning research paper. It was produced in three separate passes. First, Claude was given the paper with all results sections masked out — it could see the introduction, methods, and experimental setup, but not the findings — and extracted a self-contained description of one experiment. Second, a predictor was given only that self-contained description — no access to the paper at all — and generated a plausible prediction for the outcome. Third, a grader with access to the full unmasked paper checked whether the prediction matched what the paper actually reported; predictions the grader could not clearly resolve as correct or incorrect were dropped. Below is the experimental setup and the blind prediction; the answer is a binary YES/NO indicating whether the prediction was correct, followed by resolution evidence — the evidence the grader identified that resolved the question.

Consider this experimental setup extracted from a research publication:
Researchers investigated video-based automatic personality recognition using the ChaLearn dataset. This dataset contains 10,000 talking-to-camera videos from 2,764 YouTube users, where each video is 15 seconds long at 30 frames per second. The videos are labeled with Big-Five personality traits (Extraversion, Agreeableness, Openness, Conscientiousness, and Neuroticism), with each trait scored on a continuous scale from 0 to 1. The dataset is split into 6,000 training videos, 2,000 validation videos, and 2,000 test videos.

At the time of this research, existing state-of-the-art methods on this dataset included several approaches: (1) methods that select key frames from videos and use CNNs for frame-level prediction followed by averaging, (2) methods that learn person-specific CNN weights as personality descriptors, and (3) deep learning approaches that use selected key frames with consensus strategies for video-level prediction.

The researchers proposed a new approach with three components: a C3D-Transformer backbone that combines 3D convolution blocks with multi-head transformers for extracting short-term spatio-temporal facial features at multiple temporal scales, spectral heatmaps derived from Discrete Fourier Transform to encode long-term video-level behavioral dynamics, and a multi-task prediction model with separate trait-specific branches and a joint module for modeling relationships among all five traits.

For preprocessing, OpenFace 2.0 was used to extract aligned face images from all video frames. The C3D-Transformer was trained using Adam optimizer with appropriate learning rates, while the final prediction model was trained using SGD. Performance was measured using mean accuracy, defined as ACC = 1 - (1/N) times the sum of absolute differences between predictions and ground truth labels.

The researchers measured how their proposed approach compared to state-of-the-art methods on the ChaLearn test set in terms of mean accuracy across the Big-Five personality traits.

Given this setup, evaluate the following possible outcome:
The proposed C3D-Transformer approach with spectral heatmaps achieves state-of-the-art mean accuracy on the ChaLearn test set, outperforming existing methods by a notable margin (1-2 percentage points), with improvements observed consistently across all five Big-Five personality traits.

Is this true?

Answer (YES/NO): NO